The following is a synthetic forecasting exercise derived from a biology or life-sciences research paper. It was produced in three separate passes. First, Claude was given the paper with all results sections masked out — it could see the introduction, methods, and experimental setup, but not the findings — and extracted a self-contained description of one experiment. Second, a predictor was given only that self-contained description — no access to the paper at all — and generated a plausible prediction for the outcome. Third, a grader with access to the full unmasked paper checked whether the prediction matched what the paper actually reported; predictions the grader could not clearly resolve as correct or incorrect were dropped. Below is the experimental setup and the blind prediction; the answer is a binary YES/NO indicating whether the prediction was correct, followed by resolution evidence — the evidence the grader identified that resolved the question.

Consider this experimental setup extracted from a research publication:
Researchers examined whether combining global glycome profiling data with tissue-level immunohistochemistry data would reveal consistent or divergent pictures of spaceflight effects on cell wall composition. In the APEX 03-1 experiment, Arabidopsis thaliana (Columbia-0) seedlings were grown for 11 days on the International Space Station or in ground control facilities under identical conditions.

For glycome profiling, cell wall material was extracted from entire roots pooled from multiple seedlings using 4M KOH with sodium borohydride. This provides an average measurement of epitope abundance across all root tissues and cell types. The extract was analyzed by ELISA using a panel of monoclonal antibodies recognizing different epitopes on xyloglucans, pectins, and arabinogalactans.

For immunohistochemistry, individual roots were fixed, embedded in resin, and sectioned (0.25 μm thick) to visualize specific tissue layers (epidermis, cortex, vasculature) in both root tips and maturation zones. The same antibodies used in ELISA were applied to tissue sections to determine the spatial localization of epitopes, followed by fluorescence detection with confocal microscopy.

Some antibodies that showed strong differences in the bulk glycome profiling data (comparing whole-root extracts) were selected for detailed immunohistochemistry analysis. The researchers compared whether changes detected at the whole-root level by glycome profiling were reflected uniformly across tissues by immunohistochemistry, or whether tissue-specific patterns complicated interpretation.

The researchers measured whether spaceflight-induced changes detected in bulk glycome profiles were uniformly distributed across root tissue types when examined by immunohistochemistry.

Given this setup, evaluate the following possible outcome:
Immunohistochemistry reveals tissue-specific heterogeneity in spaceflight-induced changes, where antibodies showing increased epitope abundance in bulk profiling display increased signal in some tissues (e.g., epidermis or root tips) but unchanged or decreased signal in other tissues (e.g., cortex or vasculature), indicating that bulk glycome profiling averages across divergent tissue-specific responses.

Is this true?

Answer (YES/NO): YES